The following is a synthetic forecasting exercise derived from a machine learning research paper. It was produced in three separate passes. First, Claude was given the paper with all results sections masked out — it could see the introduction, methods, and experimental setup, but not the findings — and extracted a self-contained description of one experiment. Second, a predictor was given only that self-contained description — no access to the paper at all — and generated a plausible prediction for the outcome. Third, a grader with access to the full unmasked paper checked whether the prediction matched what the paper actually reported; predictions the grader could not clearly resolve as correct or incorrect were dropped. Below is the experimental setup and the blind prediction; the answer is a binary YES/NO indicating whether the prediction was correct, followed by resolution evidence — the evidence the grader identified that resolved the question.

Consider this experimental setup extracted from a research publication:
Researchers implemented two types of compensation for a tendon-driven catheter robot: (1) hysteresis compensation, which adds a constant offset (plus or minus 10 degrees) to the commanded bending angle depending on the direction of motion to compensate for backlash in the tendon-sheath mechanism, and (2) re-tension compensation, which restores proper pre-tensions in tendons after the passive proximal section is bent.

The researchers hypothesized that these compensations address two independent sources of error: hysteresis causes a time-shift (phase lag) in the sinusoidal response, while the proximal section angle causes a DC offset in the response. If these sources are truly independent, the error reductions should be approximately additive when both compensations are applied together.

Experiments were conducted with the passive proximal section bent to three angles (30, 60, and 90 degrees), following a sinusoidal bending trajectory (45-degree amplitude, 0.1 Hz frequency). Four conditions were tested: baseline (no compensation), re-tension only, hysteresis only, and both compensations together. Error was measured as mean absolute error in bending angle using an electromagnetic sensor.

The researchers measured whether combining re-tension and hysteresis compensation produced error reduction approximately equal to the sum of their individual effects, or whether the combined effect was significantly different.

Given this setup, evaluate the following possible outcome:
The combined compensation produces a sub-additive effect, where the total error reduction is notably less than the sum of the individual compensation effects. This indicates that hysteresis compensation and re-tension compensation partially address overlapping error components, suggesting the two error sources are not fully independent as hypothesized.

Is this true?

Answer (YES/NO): NO